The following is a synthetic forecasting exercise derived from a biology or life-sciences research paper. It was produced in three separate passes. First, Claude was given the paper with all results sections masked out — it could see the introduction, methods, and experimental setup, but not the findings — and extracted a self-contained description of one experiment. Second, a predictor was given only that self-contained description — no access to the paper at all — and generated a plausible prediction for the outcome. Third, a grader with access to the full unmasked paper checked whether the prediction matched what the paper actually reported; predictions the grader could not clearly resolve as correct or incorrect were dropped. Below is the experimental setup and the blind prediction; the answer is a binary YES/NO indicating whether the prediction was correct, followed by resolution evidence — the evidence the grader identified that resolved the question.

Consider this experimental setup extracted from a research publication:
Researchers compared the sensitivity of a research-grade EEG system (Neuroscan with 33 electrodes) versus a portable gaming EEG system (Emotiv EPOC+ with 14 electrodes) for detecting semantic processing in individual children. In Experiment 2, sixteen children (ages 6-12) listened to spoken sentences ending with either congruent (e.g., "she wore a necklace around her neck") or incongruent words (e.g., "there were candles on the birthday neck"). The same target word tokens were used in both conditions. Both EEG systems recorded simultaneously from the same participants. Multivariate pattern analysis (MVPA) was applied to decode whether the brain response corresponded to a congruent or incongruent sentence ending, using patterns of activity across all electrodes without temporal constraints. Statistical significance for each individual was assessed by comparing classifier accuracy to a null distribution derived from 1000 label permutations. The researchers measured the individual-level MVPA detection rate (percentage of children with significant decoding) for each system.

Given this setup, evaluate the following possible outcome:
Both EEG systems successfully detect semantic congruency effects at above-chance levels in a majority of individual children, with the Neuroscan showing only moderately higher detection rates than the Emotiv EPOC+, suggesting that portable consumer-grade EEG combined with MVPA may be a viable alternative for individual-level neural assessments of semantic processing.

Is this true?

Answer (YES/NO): NO